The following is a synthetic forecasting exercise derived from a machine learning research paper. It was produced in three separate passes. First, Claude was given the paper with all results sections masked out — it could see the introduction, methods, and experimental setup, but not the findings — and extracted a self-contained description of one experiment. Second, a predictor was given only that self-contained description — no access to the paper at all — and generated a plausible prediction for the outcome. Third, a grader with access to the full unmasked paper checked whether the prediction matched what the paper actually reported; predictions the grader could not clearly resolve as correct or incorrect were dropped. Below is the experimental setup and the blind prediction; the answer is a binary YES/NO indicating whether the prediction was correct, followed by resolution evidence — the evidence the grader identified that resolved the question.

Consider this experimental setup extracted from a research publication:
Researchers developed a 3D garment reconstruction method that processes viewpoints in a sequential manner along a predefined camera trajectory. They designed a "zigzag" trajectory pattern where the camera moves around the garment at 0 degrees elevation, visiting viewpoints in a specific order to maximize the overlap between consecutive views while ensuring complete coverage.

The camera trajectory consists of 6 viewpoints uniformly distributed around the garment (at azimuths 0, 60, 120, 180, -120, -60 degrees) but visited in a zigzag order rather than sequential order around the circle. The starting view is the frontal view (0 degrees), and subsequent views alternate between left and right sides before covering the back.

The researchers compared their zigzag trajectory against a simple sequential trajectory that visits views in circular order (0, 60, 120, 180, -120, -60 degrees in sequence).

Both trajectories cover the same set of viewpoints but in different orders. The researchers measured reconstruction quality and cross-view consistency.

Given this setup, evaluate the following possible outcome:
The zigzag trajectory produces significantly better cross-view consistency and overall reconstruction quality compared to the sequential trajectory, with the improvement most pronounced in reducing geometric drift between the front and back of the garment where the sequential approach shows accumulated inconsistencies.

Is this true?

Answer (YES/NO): NO